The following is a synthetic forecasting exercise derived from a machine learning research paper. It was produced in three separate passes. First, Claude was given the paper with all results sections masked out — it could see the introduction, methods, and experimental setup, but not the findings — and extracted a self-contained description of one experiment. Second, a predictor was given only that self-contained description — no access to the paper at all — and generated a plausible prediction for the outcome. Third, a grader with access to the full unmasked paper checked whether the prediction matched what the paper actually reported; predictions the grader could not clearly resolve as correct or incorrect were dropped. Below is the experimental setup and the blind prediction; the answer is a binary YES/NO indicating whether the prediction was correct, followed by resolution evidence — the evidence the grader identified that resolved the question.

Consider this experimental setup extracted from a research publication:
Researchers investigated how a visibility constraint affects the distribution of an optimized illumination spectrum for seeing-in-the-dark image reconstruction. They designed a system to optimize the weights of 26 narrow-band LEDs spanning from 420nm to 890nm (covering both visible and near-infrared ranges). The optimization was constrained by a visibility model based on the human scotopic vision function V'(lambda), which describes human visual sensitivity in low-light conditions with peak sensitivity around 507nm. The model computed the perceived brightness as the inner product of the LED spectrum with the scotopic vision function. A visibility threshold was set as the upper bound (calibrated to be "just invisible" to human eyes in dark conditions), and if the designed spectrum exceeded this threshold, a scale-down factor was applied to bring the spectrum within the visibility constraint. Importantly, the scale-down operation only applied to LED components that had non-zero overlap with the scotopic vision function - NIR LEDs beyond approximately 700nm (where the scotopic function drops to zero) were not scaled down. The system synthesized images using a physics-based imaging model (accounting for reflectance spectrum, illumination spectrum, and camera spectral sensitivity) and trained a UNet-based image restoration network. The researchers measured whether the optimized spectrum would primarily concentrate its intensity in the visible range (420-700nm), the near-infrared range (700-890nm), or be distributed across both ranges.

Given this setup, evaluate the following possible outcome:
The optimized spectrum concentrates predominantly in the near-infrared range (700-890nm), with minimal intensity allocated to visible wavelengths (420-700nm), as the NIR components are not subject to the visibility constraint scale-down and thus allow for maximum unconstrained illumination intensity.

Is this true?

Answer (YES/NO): NO